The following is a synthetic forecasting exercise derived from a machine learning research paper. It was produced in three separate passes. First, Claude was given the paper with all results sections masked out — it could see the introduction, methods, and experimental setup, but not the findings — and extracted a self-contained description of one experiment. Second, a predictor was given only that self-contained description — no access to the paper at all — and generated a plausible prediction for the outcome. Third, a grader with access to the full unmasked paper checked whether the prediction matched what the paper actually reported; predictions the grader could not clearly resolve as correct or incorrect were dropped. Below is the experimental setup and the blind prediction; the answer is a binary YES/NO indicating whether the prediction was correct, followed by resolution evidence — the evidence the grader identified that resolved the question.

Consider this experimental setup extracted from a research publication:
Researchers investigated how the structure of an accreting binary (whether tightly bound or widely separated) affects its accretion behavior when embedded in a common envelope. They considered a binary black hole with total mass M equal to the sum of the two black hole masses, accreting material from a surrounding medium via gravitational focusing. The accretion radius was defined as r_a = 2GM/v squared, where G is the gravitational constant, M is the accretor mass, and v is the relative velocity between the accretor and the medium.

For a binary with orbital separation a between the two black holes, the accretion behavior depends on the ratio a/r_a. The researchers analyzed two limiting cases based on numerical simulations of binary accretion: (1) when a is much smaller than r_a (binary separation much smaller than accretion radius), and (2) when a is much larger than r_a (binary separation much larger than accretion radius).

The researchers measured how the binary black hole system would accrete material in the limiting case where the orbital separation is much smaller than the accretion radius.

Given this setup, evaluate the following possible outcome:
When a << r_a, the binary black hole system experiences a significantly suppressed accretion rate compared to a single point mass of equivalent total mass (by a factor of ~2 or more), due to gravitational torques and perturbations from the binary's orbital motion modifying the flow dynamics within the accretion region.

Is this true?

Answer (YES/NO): NO